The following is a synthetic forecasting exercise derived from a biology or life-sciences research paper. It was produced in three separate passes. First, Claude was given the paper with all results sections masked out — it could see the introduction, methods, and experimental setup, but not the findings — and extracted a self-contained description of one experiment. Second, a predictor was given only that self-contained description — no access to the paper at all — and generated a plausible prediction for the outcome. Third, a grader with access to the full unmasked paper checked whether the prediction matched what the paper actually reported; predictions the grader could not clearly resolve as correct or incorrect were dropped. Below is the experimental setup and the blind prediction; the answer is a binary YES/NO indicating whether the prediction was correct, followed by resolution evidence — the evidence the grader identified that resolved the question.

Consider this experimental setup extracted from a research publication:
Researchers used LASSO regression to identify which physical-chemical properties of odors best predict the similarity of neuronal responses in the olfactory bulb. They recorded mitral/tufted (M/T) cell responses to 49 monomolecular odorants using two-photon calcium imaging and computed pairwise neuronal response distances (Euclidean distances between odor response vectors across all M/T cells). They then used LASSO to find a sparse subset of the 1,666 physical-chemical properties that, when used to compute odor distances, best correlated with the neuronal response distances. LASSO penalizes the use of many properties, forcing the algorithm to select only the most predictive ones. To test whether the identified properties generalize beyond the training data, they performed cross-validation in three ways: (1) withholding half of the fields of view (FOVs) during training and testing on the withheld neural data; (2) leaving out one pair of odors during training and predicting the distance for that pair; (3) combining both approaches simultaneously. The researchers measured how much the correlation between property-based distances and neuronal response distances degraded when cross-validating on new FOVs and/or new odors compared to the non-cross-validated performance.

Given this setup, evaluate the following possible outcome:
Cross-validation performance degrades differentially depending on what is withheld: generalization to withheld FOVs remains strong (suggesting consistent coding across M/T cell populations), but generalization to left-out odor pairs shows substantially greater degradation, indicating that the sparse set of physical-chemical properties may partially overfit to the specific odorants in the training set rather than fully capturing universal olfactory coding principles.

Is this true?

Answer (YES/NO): NO